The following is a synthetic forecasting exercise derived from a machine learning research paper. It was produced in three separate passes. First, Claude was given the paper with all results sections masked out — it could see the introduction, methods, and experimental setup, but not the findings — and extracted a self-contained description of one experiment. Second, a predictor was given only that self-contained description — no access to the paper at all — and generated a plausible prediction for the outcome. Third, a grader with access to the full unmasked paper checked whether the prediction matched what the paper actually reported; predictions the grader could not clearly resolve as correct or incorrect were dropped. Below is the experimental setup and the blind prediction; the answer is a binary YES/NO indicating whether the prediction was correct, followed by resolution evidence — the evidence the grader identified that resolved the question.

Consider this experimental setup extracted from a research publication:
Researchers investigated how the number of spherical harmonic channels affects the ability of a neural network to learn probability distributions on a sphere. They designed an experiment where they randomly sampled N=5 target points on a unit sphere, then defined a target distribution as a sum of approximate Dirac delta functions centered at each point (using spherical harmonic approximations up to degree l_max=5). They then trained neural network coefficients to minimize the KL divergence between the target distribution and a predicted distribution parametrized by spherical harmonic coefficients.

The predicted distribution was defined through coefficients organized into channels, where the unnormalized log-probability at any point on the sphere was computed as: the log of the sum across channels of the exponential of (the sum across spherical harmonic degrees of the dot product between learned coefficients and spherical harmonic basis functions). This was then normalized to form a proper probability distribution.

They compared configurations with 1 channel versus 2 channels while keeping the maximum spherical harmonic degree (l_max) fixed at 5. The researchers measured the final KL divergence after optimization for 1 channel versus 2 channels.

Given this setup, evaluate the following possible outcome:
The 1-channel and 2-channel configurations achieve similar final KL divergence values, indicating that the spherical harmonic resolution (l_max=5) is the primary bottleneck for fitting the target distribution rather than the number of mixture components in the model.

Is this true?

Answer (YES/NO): NO